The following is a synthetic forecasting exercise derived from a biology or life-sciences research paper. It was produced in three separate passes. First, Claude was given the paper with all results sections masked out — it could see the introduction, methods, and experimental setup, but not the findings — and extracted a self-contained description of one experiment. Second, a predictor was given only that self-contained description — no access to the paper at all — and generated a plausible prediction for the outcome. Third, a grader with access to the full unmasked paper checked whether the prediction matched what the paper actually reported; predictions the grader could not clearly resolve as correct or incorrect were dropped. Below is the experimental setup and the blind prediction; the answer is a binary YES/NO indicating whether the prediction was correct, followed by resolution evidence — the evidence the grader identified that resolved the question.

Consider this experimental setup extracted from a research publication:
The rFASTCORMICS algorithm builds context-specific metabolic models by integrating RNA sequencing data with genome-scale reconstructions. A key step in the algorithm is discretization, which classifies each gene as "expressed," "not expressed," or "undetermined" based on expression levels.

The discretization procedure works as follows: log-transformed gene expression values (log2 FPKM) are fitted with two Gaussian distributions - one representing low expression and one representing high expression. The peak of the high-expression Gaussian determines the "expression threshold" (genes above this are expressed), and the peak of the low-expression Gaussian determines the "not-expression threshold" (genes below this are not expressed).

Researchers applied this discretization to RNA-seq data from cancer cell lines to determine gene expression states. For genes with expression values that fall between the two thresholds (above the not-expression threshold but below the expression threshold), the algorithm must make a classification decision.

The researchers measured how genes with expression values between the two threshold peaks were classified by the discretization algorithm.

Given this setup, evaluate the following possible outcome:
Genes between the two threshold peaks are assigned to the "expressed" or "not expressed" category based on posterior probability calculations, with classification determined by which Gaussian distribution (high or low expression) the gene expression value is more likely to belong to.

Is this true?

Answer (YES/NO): NO